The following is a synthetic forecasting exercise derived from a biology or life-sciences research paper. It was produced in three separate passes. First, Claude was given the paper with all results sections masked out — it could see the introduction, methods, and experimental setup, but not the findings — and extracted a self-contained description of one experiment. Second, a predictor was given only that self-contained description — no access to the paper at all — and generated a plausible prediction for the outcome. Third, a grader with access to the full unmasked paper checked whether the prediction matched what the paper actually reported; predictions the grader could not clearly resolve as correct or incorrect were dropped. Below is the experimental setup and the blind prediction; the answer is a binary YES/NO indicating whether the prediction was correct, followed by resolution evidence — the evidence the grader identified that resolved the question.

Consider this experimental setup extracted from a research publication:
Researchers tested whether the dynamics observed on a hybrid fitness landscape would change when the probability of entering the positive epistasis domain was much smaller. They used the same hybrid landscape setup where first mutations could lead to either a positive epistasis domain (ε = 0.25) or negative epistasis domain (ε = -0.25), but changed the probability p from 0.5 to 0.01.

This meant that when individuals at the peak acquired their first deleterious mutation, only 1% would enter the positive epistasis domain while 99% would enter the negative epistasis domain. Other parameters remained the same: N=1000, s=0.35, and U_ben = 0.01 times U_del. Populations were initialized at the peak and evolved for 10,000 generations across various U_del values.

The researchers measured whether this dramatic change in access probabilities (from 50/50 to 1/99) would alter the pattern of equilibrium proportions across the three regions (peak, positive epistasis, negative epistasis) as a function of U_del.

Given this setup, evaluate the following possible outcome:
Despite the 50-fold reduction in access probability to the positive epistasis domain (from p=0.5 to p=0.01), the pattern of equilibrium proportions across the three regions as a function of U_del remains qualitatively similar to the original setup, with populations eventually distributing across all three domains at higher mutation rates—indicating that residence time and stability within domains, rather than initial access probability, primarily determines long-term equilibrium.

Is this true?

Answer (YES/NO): NO